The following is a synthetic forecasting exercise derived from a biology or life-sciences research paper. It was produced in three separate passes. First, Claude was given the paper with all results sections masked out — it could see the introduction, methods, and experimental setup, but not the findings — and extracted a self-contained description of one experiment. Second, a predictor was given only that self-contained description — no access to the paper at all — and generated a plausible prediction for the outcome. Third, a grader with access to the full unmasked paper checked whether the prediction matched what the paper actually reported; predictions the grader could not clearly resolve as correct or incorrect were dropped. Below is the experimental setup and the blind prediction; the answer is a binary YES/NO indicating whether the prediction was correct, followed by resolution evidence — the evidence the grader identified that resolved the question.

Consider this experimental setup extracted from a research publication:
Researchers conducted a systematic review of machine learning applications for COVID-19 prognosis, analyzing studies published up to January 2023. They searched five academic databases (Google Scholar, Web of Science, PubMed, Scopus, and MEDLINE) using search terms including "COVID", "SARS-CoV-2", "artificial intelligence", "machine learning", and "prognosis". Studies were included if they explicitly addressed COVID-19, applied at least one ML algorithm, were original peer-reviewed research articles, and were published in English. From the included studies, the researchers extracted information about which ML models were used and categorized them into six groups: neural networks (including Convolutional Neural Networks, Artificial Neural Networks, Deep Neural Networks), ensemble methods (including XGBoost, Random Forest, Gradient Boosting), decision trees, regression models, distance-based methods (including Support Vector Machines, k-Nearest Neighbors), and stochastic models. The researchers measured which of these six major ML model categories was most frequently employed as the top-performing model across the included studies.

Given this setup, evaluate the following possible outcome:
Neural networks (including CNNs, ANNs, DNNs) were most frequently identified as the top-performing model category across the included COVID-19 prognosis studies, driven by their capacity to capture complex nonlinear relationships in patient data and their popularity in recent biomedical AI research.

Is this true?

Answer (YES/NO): NO